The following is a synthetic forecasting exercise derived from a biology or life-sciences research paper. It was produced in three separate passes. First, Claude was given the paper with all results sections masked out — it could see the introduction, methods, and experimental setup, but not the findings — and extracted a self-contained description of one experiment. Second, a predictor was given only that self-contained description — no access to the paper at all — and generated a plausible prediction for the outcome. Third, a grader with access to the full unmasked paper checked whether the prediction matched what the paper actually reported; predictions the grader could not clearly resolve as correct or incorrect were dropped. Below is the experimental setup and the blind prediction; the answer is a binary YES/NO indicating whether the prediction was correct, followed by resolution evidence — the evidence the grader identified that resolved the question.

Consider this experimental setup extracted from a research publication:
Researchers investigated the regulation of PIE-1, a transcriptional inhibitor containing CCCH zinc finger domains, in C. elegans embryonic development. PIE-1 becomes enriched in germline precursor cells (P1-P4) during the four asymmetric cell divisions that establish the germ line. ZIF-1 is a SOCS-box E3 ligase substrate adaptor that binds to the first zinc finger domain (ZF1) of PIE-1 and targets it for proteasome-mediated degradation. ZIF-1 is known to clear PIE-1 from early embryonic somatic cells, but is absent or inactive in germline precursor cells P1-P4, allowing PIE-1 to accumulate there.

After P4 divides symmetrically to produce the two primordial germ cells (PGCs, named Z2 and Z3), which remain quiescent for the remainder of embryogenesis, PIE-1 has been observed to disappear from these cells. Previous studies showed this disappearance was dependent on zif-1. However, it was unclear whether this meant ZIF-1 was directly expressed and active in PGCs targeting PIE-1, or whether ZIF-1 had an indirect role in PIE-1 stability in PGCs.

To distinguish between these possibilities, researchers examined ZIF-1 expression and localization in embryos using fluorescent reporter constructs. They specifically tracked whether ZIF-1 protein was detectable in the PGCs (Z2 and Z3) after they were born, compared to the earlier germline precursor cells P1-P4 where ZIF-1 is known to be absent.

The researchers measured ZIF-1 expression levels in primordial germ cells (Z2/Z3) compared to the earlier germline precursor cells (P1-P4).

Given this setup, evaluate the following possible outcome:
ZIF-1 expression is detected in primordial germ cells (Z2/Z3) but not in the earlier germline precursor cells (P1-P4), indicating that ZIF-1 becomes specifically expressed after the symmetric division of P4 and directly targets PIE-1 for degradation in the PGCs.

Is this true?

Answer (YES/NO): YES